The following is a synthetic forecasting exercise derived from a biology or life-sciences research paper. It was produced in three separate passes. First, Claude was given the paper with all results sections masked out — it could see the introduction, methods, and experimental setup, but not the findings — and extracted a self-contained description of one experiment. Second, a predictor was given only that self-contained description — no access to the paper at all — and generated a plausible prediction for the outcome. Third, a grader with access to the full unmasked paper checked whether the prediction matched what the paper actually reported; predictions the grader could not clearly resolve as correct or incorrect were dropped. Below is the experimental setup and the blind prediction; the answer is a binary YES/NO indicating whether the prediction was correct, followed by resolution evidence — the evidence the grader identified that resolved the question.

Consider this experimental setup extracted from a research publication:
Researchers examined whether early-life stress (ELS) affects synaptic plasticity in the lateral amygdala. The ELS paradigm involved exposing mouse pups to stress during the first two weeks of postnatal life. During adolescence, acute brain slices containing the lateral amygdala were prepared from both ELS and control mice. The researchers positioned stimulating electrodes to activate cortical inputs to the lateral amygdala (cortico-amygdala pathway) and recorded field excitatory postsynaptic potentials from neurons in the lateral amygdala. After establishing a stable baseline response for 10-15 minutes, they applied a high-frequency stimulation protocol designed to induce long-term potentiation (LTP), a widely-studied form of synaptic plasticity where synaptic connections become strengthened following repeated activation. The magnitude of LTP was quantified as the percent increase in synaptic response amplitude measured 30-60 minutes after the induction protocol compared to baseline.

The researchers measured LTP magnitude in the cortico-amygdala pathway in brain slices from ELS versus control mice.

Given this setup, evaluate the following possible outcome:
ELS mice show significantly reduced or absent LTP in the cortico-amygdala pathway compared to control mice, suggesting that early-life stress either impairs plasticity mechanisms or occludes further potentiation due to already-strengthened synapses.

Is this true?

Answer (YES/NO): YES